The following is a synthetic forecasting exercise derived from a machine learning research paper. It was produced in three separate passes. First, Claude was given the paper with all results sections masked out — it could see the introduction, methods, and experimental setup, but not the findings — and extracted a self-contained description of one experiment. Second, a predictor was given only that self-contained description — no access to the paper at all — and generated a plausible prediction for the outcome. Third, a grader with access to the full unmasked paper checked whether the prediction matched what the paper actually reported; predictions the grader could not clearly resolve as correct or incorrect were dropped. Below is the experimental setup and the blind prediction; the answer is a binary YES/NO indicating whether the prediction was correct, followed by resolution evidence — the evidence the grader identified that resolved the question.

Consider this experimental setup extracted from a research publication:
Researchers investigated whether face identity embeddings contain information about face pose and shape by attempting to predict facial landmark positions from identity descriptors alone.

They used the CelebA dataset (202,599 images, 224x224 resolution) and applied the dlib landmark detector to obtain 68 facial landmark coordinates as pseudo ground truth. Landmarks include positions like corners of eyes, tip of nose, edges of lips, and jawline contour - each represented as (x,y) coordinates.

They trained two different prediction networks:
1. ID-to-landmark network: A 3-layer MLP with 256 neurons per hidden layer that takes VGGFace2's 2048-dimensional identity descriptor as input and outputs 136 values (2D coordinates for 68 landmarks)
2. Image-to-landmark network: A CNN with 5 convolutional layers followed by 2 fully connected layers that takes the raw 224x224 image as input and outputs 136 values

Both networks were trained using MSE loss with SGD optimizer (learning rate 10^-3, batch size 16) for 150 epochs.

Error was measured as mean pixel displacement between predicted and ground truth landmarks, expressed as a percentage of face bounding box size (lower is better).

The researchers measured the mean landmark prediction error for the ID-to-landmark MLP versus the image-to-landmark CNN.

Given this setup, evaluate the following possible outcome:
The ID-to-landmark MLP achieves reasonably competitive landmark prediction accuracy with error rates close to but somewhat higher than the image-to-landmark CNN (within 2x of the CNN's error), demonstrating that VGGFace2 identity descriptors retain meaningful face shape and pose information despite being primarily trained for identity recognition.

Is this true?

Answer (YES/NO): YES